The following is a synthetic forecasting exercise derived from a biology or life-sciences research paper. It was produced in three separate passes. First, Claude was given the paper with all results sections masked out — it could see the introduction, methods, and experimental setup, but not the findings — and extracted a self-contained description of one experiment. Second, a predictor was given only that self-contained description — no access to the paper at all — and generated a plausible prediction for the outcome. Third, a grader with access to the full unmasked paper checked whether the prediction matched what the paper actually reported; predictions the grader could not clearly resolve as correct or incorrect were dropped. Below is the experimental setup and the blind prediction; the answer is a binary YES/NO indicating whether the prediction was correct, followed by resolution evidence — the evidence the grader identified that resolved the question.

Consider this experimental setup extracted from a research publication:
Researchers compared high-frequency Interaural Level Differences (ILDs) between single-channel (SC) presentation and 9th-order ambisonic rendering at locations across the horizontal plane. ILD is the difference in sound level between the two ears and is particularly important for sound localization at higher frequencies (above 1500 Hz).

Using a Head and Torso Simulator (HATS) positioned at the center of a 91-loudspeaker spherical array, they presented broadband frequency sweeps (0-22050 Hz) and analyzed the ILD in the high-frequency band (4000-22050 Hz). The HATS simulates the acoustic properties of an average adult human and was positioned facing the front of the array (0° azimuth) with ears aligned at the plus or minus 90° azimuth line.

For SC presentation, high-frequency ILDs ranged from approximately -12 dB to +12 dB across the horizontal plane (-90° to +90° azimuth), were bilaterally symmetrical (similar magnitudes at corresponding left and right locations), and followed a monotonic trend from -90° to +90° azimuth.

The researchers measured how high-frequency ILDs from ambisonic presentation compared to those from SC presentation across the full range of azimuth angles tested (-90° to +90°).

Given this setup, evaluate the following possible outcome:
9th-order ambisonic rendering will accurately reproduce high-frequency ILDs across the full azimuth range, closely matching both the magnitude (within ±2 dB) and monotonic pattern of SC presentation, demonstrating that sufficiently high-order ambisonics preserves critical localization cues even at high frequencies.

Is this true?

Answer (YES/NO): NO